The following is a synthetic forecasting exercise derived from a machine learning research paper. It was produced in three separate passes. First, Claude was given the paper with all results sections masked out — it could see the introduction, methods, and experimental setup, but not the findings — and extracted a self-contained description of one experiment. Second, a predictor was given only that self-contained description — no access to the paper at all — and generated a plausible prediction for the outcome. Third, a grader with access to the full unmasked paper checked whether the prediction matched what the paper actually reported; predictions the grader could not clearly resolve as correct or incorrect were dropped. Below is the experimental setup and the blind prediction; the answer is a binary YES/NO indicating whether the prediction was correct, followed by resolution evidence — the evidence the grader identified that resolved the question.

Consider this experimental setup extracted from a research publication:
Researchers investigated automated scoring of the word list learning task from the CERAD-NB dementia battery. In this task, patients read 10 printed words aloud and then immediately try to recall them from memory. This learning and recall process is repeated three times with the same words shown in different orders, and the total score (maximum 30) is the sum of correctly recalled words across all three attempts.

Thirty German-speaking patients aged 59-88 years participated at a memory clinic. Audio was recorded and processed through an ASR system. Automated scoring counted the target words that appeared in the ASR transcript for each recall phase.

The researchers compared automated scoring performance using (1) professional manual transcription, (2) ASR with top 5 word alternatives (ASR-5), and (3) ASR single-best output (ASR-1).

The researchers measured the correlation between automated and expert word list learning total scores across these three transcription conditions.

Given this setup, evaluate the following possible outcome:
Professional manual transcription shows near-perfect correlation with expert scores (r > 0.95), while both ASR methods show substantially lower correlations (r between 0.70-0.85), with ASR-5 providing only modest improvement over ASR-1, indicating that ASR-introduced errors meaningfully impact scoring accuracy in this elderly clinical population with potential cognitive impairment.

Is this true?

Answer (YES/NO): NO